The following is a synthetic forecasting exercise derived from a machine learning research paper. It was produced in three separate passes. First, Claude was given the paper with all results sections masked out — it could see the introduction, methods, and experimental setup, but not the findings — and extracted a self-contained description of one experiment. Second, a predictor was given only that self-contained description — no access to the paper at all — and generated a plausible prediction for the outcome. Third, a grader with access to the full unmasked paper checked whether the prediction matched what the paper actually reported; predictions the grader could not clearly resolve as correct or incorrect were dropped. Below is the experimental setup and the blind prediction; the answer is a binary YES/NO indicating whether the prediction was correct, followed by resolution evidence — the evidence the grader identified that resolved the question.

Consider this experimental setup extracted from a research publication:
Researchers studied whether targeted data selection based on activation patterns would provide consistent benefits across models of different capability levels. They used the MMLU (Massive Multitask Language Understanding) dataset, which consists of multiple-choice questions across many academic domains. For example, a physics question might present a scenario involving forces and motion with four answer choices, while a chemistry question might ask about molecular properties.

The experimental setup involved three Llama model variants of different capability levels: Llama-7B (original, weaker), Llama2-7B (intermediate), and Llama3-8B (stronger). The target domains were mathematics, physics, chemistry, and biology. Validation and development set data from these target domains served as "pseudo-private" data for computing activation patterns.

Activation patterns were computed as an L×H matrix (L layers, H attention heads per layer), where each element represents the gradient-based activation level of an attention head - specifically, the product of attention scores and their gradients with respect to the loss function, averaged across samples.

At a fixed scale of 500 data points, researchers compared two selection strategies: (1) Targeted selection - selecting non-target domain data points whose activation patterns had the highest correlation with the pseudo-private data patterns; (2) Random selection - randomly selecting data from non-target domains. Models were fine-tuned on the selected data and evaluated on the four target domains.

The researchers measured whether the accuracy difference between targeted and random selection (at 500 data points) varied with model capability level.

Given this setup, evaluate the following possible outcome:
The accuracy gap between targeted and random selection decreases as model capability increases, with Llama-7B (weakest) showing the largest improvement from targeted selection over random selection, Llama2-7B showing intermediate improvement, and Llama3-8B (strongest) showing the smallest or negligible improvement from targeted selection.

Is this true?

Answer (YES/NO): YES